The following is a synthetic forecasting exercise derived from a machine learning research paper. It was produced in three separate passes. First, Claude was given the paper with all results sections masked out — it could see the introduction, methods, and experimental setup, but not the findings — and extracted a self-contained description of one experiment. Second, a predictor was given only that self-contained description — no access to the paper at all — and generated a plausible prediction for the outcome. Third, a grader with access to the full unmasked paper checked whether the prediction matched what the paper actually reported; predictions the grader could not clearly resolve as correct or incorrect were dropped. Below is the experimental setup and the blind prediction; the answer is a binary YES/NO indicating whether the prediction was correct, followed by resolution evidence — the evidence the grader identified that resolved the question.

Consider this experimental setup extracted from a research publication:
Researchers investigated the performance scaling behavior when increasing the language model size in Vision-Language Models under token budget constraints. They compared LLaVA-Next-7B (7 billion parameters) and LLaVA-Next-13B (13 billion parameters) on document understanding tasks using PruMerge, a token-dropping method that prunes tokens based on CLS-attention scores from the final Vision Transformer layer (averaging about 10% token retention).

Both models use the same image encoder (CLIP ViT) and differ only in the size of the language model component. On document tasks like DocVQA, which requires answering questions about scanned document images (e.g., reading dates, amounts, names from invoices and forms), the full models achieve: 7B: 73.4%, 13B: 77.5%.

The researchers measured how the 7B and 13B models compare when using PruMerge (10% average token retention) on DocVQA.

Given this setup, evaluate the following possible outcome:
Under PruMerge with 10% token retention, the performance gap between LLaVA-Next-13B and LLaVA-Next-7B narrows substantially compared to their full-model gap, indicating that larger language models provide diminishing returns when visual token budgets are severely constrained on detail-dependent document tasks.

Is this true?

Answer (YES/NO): NO